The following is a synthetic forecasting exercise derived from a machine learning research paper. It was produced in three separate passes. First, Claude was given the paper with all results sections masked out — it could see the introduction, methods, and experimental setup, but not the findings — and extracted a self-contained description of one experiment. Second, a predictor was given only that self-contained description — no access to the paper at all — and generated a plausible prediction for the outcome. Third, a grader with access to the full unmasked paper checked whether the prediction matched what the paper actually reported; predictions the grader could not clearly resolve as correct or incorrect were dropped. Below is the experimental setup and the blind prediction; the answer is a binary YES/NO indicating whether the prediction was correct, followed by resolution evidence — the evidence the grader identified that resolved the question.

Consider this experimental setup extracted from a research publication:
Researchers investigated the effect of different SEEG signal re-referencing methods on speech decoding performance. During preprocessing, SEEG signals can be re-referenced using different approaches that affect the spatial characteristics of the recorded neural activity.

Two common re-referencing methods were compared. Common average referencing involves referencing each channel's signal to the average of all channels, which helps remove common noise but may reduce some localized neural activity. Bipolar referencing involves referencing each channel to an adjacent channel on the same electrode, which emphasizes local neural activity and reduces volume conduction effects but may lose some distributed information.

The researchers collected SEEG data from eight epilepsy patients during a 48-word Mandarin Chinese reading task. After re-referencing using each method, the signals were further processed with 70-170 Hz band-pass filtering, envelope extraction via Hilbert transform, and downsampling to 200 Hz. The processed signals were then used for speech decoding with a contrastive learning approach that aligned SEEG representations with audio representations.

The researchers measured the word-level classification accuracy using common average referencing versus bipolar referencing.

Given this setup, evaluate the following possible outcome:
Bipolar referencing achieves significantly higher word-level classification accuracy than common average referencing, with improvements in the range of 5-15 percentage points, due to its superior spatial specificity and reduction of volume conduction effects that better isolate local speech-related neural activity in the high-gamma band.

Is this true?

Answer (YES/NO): NO